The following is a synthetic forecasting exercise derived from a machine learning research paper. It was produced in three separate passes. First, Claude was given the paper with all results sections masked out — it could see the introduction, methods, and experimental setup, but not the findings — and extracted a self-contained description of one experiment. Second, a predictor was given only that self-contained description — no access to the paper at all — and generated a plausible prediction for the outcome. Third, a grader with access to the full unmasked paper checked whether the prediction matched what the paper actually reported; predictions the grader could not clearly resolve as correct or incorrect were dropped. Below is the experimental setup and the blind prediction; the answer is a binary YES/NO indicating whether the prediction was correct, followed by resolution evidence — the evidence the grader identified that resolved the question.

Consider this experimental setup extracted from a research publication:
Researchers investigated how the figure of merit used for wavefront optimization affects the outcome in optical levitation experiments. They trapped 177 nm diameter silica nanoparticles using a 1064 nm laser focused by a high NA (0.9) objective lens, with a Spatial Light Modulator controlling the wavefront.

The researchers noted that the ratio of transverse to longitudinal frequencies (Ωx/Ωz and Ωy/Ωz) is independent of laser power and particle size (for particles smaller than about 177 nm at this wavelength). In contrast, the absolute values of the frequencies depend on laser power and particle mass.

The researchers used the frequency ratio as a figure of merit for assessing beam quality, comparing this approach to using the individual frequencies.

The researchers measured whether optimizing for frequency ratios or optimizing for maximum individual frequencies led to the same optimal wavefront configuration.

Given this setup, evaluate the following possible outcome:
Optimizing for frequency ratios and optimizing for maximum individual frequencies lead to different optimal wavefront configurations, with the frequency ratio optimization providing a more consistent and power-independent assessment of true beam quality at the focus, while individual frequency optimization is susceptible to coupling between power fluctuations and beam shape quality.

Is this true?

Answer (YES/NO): NO